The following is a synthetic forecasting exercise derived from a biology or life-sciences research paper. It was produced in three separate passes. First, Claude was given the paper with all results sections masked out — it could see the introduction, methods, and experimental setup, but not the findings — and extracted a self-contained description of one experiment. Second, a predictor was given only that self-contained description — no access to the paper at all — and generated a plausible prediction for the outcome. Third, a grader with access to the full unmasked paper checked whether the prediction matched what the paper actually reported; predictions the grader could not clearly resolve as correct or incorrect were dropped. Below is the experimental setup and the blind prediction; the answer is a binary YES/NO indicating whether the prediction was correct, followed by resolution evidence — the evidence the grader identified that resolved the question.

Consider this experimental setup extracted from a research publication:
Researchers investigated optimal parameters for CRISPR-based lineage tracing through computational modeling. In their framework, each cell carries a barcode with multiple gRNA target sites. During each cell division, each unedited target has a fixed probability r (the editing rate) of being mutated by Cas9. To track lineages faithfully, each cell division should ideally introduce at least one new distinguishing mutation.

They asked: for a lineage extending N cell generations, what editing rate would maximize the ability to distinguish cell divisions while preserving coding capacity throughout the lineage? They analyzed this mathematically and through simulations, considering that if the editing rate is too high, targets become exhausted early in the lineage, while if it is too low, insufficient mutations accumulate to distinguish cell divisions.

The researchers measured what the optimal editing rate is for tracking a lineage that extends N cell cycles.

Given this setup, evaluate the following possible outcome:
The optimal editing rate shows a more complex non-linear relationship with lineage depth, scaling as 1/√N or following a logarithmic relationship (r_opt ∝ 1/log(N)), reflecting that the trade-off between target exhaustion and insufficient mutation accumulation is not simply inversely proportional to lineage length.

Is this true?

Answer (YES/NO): NO